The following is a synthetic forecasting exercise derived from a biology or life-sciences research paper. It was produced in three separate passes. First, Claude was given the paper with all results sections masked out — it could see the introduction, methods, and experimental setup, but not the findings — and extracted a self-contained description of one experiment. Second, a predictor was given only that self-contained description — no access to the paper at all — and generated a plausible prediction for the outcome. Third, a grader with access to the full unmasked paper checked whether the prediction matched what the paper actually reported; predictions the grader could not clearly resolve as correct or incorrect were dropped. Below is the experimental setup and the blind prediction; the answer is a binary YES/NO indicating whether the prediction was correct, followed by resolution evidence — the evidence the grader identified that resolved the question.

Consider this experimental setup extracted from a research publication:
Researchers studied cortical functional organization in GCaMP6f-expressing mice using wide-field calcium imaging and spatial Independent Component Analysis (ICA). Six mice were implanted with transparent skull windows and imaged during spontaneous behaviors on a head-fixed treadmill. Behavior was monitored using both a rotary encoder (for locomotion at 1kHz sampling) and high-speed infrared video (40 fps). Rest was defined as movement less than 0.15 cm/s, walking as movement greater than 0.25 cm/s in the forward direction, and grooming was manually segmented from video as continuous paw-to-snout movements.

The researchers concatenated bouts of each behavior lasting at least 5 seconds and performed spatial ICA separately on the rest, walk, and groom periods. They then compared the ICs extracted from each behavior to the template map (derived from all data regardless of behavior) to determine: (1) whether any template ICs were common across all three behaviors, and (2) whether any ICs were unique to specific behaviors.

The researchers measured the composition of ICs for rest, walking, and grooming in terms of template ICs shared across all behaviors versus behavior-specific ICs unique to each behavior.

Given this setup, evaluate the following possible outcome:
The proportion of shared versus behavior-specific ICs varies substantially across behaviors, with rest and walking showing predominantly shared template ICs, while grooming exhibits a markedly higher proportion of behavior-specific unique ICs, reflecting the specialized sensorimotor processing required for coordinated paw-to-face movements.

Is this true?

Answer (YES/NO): NO